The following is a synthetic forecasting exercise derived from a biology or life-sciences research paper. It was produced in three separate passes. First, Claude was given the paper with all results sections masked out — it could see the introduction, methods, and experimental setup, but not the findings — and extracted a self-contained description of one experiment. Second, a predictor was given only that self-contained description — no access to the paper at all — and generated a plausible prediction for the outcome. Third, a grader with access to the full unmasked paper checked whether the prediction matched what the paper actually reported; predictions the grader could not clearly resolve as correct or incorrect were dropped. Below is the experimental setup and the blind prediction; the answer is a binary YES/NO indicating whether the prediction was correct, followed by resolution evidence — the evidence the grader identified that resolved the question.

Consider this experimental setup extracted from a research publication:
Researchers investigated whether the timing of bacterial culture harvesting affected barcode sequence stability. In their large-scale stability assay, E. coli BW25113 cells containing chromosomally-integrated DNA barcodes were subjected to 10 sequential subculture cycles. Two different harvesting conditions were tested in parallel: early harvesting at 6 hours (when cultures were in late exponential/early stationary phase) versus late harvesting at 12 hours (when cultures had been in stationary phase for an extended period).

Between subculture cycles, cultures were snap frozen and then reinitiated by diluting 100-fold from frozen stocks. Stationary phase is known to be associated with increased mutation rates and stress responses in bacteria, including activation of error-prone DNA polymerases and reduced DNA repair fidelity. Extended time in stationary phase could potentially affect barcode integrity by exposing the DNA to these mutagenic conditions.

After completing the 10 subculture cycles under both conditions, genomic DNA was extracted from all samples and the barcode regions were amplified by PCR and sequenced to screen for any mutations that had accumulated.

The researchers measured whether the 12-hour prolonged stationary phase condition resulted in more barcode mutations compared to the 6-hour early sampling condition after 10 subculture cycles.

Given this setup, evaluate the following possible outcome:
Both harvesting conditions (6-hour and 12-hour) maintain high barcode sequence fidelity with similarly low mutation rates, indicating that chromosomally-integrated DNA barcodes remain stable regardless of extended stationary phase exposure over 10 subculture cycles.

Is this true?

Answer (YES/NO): YES